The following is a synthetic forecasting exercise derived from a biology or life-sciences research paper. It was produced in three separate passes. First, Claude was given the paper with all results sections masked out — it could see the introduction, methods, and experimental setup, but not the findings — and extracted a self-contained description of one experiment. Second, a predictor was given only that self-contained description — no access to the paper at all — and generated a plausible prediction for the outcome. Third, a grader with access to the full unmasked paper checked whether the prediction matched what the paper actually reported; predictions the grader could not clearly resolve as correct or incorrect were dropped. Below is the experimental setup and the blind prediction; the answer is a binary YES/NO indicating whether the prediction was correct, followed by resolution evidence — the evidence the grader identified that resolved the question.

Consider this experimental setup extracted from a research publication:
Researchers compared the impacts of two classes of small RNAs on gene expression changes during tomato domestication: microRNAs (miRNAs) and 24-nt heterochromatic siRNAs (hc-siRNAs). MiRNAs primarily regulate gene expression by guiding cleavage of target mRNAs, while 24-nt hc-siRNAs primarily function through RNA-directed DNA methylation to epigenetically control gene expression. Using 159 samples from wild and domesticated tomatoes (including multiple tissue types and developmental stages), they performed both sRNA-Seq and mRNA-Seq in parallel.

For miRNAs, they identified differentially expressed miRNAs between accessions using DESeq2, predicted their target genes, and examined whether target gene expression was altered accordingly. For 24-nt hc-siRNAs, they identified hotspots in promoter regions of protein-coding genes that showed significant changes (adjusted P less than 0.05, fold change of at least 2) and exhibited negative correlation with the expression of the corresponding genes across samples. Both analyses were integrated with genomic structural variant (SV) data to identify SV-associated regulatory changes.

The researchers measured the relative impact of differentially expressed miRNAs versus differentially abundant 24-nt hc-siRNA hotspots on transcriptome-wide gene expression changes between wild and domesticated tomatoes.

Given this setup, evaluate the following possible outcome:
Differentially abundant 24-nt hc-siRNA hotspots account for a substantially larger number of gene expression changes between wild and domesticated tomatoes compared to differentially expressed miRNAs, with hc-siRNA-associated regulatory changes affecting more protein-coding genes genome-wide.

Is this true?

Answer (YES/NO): YES